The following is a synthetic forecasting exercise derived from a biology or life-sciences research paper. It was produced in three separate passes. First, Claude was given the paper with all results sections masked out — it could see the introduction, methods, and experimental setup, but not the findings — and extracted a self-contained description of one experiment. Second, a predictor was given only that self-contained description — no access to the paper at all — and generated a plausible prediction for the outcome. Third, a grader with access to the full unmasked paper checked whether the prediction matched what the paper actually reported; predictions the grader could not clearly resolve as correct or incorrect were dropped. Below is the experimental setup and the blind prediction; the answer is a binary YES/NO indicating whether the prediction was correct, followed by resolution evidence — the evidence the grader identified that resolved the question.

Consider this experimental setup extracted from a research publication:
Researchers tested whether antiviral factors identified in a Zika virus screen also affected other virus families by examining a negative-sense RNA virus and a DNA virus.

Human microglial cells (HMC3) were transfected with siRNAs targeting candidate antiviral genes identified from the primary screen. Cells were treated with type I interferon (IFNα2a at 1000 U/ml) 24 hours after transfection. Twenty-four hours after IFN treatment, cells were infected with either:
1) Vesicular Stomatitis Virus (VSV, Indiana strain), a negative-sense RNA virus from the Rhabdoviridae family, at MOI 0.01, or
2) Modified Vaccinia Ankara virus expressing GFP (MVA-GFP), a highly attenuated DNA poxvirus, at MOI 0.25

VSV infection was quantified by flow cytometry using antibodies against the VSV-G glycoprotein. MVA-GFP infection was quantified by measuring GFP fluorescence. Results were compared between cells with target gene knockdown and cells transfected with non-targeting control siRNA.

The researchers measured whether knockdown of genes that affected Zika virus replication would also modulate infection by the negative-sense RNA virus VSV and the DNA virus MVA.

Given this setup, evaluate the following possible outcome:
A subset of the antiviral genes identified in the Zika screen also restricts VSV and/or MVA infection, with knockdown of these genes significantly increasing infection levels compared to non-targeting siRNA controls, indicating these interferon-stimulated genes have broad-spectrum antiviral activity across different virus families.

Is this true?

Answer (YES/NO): NO